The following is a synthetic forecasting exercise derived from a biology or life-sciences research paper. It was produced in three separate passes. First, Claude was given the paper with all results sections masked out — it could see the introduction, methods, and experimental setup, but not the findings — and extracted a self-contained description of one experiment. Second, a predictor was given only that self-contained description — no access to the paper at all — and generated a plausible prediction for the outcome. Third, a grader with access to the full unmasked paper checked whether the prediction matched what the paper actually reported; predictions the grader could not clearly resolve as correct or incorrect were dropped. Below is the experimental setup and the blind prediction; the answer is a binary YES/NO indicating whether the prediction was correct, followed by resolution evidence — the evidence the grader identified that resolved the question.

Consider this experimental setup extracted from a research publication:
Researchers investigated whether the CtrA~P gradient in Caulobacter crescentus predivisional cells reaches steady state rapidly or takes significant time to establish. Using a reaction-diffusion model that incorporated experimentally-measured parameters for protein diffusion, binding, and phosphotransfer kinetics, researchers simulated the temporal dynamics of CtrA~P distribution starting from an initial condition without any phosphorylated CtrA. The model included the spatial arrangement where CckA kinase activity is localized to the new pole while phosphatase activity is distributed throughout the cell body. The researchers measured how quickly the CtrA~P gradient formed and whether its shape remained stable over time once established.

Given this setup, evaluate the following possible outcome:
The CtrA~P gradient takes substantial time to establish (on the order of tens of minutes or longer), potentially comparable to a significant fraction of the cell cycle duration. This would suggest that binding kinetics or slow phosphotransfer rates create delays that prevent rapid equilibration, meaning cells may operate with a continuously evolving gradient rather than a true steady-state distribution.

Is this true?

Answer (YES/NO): NO